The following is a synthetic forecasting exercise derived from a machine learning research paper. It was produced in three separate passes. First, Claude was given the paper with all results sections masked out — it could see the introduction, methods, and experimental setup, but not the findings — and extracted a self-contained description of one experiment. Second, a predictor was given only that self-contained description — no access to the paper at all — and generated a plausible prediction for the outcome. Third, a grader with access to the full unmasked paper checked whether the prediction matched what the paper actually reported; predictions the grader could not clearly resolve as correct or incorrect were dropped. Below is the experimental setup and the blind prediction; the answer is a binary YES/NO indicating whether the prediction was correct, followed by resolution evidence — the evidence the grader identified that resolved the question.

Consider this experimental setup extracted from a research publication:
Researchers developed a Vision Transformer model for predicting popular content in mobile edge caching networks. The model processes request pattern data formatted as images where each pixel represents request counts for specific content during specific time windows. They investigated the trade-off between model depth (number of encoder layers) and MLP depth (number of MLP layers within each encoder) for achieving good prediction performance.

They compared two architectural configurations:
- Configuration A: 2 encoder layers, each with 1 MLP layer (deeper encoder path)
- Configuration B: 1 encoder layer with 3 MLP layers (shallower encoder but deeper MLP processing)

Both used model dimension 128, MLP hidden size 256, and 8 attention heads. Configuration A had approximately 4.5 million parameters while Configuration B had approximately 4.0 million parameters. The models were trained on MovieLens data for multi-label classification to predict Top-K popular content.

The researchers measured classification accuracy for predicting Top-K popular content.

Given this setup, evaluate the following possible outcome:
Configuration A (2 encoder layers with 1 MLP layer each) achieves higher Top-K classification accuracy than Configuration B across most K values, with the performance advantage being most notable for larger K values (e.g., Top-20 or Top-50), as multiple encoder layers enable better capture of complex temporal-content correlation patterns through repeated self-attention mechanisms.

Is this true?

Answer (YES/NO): NO